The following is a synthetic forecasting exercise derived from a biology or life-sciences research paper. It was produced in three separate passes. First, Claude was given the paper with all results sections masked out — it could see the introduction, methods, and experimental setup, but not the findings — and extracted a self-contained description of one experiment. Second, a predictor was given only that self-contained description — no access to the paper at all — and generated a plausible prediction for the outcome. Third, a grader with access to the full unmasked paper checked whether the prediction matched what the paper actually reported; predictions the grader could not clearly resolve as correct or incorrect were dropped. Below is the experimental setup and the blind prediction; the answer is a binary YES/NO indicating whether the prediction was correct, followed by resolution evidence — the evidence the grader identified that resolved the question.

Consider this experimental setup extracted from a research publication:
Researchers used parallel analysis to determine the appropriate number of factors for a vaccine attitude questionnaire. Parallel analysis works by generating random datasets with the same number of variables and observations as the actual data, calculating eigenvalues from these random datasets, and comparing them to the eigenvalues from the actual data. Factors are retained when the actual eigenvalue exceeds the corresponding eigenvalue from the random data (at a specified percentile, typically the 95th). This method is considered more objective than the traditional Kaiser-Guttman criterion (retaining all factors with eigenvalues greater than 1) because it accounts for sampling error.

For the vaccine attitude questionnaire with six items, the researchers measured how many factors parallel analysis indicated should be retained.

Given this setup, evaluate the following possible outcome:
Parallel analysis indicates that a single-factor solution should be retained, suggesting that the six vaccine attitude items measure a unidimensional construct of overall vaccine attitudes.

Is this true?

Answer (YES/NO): YES